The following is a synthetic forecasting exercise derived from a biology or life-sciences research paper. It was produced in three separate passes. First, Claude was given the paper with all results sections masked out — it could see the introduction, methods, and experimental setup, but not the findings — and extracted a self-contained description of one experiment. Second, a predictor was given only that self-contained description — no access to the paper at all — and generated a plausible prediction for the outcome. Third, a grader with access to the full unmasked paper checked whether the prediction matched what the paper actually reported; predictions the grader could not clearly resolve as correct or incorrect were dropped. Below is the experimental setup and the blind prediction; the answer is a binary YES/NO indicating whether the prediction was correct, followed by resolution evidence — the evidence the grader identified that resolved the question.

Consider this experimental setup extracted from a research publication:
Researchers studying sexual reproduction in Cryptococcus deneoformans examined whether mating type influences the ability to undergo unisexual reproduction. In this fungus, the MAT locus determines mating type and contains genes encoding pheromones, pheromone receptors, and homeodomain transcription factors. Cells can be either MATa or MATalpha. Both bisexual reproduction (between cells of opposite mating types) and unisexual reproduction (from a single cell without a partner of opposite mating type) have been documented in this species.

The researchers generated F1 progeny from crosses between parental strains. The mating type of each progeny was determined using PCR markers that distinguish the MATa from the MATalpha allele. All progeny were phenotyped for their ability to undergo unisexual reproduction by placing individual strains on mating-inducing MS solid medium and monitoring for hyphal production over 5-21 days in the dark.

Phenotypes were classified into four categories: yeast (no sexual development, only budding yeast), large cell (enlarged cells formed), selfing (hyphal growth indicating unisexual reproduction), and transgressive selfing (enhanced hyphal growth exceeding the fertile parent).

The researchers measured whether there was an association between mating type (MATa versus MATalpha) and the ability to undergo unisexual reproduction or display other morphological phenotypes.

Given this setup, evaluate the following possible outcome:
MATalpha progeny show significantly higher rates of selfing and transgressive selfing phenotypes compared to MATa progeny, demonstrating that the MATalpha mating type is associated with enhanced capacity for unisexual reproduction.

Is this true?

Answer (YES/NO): NO